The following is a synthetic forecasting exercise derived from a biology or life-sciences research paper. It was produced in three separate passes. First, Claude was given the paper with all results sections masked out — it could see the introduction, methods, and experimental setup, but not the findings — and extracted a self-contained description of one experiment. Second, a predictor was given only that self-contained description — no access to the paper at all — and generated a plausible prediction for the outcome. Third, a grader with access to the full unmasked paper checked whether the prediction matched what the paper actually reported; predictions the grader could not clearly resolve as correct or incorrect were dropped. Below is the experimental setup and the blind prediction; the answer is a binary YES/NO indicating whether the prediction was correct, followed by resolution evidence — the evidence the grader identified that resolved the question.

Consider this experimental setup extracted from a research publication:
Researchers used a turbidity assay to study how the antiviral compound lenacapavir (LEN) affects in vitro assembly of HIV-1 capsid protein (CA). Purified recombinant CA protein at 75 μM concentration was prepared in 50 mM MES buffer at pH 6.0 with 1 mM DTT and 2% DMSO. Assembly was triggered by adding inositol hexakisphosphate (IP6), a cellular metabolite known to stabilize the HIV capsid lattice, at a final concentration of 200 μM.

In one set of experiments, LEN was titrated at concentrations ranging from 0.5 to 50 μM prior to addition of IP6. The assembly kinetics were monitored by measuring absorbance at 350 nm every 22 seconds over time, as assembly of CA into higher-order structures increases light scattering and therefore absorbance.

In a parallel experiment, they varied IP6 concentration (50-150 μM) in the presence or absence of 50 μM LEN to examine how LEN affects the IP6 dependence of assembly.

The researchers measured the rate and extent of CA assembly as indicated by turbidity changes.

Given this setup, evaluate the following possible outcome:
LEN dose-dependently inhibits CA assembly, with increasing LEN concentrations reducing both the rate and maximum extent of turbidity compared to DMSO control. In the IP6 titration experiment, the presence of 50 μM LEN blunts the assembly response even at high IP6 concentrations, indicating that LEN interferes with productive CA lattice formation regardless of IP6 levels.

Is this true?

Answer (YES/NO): NO